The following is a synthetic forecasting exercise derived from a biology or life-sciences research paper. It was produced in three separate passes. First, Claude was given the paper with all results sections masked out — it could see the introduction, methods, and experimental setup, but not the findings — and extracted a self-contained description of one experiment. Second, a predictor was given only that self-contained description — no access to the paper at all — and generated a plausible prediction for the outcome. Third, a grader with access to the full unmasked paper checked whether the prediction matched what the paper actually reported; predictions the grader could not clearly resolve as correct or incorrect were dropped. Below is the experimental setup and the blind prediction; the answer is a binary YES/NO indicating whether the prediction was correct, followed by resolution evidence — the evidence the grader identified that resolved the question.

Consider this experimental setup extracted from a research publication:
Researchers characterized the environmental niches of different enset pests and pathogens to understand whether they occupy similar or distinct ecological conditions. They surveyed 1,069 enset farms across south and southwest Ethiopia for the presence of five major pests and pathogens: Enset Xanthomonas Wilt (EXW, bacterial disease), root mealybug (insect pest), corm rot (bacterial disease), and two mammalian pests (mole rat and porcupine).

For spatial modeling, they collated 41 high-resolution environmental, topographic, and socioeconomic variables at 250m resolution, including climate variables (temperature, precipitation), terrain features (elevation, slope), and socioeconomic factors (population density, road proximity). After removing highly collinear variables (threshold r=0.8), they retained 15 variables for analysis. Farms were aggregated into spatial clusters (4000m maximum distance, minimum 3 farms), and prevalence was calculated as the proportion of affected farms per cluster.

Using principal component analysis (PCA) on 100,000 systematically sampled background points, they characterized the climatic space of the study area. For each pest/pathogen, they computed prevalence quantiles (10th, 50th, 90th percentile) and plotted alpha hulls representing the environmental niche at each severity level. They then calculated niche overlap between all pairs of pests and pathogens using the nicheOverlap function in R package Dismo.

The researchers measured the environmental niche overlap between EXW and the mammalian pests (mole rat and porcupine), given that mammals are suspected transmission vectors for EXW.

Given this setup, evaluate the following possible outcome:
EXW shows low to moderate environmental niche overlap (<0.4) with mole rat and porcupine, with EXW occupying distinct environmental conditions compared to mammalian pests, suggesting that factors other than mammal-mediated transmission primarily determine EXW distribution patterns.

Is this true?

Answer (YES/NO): NO